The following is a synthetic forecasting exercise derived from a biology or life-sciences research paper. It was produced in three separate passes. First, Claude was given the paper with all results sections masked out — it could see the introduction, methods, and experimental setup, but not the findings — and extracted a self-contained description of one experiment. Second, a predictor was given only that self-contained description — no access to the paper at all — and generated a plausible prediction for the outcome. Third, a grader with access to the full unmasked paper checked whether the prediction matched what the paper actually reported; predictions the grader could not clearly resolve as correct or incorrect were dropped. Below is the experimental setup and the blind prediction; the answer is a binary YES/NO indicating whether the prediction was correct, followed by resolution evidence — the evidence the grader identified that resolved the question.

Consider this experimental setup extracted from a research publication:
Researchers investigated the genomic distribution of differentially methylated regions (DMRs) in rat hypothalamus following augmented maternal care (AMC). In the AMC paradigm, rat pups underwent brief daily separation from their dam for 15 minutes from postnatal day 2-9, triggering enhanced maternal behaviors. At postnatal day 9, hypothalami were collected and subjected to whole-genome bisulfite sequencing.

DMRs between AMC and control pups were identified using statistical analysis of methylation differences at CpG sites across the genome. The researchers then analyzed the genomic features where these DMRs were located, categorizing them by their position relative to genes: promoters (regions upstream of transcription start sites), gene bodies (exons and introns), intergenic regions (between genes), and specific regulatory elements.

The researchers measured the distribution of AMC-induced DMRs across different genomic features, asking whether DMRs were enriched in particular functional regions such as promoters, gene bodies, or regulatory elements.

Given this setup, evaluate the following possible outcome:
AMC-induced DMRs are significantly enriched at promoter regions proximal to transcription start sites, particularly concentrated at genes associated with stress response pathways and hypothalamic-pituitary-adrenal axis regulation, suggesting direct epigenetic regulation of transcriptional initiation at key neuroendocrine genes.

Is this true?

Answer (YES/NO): NO